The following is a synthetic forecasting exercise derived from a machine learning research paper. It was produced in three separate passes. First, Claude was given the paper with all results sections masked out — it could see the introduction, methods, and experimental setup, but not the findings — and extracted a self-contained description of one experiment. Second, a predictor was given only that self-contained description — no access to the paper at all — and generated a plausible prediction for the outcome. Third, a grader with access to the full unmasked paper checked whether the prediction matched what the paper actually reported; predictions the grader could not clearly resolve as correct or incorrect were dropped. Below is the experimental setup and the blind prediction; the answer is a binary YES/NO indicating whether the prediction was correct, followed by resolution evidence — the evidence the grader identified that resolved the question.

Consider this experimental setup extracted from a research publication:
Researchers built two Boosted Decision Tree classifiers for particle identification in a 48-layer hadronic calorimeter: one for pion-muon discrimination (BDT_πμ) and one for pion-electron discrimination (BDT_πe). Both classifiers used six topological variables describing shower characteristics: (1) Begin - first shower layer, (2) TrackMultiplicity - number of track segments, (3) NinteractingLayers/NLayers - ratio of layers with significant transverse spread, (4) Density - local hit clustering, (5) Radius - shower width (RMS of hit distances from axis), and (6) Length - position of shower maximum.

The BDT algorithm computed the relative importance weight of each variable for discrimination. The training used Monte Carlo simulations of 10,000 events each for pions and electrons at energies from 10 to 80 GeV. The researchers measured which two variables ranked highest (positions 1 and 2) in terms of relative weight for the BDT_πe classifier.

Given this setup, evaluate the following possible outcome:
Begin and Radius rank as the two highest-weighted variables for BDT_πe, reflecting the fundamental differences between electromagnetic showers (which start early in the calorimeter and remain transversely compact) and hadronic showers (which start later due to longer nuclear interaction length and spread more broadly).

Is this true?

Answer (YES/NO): NO